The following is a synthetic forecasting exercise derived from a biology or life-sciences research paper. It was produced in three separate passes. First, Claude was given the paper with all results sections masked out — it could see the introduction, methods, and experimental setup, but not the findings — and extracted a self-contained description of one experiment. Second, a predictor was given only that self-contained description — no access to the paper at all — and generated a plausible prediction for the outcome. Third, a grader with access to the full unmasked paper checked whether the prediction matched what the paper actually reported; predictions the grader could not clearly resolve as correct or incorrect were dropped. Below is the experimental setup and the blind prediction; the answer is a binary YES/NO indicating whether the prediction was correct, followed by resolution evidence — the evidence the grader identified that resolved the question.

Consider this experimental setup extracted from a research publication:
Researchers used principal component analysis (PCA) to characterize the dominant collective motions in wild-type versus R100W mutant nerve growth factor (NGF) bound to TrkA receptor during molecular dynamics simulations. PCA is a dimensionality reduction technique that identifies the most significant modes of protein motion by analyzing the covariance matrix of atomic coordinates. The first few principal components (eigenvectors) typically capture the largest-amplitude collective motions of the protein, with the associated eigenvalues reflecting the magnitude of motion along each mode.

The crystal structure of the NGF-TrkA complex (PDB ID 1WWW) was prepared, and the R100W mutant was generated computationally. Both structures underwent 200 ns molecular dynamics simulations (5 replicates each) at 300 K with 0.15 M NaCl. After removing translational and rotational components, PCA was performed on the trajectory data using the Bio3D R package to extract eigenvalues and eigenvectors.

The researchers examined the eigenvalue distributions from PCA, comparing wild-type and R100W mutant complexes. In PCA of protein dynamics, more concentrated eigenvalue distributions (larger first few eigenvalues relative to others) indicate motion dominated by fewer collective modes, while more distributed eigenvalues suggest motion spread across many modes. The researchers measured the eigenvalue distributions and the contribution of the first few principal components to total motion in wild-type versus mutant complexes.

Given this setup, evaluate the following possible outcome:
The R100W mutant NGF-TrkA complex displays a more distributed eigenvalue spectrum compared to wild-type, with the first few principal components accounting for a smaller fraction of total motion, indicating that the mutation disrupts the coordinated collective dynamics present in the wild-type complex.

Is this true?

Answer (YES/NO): NO